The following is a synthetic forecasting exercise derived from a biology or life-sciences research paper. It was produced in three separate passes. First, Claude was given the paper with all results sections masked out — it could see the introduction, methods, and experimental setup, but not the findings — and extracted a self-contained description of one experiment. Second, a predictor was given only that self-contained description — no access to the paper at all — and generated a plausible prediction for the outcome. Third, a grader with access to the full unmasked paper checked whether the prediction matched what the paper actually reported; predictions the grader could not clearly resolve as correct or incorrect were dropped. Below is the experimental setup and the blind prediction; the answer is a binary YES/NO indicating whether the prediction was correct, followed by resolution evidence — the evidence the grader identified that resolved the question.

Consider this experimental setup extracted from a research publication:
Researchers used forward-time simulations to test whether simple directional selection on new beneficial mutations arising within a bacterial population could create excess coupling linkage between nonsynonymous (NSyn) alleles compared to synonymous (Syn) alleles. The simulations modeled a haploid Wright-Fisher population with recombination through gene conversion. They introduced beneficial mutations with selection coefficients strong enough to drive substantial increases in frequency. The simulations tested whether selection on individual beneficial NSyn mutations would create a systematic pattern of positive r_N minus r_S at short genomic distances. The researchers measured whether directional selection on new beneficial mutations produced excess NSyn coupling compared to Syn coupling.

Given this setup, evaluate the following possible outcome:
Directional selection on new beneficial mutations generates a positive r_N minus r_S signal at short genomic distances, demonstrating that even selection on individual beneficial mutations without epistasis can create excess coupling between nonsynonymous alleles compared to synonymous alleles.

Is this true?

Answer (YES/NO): NO